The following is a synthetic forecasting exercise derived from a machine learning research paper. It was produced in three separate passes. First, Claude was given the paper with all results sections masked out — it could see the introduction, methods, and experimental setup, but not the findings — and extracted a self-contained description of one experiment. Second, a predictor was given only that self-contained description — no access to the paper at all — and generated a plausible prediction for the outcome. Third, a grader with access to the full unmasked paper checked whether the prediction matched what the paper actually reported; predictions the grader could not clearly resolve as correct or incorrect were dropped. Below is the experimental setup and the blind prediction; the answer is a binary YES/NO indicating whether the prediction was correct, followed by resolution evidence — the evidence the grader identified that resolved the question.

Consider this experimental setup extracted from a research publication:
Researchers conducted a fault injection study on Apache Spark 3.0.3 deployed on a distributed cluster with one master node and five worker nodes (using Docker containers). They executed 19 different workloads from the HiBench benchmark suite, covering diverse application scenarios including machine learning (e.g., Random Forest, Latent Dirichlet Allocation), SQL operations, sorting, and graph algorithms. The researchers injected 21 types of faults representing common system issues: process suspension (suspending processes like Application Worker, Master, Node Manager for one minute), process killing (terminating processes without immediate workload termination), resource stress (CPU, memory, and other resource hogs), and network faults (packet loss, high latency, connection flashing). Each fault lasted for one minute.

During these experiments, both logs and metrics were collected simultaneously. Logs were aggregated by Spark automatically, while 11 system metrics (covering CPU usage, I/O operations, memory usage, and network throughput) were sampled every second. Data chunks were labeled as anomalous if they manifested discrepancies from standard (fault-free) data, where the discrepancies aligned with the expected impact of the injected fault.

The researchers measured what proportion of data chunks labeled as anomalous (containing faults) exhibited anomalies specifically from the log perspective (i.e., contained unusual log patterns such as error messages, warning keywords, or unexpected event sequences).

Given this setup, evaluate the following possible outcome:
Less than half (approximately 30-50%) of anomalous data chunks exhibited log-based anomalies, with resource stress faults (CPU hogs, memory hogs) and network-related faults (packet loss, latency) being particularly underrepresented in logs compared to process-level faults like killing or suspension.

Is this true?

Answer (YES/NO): NO